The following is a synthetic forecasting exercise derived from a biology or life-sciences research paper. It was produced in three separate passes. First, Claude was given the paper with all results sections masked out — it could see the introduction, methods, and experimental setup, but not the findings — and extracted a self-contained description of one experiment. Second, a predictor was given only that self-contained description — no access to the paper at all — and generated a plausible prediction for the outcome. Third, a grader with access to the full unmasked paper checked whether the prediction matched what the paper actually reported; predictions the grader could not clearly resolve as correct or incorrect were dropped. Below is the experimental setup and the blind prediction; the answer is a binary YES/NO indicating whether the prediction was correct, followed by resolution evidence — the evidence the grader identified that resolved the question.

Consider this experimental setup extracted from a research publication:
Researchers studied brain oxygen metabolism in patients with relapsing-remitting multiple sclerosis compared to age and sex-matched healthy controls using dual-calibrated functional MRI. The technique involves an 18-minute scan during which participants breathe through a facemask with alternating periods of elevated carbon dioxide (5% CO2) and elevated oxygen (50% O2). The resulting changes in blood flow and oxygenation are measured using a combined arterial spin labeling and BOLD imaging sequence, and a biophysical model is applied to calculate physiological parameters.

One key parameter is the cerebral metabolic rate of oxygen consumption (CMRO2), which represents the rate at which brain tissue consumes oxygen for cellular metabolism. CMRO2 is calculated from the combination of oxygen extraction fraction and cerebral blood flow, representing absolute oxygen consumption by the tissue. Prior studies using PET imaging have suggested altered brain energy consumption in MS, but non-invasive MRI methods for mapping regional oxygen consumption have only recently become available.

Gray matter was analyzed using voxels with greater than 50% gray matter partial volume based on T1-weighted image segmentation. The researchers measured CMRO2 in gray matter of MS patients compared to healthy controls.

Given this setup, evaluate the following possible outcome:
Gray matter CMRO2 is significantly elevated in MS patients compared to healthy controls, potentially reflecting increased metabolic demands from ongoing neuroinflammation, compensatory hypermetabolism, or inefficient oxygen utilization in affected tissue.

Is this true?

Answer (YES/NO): NO